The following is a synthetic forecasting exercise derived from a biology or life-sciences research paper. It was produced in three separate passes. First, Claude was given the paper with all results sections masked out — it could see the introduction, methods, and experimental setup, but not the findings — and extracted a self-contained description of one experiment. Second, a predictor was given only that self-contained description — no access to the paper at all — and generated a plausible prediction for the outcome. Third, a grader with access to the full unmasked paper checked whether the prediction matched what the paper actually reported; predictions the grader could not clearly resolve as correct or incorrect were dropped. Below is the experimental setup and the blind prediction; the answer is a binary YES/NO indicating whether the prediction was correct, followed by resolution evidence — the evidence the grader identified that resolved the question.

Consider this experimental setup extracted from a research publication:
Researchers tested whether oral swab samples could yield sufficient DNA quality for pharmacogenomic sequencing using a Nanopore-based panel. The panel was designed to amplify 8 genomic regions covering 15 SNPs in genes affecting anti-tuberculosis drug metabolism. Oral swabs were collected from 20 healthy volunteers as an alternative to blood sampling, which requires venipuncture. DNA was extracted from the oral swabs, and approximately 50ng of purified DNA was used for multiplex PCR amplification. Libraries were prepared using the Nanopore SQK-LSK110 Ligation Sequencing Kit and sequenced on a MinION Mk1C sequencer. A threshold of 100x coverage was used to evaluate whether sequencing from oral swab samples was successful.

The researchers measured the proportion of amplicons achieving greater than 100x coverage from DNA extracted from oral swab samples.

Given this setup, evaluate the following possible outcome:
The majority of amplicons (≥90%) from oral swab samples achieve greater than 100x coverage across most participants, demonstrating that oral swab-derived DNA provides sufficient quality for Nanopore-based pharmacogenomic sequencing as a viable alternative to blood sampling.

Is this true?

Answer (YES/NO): YES